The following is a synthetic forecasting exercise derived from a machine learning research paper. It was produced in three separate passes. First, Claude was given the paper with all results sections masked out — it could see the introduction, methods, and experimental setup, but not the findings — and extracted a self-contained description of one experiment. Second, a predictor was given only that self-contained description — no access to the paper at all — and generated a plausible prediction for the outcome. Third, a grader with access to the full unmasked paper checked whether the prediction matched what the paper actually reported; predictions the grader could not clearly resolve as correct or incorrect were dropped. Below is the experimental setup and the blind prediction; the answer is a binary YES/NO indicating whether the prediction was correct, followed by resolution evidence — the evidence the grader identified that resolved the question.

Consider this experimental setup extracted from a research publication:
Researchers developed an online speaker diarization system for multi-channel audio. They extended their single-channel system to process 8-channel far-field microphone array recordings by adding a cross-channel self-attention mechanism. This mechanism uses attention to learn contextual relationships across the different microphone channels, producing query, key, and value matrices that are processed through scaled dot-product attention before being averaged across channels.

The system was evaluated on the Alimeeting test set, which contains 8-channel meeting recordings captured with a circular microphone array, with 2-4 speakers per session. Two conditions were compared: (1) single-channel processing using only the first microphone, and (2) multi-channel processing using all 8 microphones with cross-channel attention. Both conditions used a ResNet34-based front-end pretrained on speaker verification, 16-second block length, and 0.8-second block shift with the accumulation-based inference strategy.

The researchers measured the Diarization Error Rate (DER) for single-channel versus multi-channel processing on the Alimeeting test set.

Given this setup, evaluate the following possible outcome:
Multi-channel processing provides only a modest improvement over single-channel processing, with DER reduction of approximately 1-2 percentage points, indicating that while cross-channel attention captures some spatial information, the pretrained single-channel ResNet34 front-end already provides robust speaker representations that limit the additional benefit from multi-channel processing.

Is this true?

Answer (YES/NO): NO